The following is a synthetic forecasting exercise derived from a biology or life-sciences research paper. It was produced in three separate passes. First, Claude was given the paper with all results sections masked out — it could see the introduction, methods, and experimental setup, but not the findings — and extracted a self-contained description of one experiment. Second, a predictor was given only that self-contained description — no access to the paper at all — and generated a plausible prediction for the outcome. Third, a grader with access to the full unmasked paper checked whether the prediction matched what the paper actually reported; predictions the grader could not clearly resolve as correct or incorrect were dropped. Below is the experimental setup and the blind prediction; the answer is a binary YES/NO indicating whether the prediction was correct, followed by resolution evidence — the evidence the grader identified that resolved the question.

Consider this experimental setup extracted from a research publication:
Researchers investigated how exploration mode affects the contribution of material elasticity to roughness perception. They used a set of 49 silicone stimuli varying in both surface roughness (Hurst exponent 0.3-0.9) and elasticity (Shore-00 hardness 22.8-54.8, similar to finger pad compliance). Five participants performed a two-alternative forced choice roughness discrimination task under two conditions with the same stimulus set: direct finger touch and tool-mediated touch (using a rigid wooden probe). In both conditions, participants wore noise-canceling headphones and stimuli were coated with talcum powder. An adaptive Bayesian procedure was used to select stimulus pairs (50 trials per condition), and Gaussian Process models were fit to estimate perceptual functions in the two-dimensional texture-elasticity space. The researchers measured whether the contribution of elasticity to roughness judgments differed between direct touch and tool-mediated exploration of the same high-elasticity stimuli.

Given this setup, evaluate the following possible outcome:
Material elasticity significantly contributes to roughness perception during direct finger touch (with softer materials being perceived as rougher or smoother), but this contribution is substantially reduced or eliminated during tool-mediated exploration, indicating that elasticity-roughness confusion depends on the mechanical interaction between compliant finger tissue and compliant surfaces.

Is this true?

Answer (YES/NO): NO